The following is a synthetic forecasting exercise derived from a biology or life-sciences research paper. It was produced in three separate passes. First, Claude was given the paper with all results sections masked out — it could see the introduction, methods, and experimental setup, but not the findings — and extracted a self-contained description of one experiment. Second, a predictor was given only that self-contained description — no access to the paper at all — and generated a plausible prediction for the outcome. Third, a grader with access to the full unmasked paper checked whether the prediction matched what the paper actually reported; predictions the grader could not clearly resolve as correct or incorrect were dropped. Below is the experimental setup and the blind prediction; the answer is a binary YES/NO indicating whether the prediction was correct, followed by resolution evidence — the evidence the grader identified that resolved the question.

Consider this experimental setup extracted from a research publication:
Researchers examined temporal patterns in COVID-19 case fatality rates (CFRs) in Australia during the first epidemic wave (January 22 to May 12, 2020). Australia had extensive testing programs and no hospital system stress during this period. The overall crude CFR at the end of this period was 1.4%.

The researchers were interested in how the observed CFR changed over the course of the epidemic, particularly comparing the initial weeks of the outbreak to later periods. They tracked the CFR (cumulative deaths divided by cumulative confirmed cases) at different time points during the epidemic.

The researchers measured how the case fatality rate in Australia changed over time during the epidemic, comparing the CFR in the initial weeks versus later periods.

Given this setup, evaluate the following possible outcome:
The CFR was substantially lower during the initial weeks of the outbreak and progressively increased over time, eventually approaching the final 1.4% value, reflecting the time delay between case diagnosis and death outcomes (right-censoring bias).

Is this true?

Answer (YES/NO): NO